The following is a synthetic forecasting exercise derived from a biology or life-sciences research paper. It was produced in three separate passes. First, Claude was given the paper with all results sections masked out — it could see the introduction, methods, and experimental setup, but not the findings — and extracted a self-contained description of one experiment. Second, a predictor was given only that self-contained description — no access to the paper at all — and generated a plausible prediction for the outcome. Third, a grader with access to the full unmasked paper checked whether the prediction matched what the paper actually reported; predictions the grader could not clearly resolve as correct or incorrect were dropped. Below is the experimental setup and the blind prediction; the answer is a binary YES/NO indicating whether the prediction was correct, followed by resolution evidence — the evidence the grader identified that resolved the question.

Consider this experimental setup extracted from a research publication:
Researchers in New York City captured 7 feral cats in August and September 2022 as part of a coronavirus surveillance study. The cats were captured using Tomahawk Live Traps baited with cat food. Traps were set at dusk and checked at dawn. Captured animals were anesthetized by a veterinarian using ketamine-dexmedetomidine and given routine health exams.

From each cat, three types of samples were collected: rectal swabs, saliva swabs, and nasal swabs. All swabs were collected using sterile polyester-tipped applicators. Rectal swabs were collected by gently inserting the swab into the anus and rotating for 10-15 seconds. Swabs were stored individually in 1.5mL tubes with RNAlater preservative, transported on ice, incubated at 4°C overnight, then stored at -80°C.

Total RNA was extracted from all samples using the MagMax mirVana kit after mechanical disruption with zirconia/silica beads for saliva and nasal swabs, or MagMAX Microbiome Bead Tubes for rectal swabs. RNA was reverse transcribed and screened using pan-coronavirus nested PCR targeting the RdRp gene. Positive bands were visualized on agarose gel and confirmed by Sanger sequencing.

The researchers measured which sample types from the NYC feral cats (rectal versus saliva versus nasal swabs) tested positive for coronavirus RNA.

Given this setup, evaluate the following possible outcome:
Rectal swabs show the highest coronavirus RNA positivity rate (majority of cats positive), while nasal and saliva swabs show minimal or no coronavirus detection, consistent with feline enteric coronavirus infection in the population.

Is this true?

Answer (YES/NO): NO